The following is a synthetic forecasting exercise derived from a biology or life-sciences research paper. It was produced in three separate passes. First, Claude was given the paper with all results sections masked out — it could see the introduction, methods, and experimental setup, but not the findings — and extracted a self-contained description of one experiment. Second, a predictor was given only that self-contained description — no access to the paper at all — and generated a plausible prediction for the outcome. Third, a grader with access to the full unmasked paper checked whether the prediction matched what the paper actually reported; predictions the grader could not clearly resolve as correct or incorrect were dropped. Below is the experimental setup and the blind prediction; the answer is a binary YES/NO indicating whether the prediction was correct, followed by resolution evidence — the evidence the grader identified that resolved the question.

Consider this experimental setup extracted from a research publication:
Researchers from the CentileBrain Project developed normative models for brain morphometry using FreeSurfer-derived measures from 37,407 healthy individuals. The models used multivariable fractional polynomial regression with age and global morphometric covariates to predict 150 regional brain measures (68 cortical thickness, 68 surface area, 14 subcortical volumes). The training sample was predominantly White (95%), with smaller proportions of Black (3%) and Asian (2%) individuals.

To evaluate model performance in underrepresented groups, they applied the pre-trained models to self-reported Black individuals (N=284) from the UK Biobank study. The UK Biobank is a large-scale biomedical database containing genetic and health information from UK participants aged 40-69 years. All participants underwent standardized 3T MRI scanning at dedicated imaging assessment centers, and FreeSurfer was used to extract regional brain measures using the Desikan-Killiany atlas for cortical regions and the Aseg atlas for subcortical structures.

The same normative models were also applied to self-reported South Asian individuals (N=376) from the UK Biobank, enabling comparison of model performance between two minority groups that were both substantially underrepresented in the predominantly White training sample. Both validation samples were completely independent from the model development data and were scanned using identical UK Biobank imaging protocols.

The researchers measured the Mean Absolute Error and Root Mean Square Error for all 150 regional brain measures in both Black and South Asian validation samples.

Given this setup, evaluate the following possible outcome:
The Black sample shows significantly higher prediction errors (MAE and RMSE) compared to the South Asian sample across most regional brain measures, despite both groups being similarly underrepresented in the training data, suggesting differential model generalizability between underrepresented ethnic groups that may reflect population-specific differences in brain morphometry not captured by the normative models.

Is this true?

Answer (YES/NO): NO